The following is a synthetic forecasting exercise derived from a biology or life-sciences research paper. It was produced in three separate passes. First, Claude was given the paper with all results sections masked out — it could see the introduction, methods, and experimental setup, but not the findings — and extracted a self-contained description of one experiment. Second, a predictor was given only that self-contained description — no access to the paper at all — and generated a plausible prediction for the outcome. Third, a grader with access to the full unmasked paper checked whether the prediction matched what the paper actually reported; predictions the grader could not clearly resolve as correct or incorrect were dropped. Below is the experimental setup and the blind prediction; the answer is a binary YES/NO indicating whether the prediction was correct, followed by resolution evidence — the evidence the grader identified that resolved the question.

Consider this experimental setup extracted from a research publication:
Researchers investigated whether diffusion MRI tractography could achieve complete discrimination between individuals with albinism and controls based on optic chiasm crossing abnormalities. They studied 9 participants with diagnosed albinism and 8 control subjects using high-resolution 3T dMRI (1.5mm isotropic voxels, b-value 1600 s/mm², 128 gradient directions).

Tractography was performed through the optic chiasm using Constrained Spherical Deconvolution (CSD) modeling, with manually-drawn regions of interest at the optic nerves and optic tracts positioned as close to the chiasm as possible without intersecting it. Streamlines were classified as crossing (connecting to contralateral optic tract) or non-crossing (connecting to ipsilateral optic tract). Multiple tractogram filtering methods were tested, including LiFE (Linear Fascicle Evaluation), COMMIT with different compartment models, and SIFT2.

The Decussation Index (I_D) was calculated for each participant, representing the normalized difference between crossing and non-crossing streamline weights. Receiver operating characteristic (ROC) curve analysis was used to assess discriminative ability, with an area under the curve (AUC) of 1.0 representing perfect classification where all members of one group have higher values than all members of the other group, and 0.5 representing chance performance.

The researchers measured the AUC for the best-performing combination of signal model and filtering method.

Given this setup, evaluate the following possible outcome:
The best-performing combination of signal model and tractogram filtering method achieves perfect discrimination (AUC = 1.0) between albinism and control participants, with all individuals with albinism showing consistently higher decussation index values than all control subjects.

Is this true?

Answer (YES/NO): NO